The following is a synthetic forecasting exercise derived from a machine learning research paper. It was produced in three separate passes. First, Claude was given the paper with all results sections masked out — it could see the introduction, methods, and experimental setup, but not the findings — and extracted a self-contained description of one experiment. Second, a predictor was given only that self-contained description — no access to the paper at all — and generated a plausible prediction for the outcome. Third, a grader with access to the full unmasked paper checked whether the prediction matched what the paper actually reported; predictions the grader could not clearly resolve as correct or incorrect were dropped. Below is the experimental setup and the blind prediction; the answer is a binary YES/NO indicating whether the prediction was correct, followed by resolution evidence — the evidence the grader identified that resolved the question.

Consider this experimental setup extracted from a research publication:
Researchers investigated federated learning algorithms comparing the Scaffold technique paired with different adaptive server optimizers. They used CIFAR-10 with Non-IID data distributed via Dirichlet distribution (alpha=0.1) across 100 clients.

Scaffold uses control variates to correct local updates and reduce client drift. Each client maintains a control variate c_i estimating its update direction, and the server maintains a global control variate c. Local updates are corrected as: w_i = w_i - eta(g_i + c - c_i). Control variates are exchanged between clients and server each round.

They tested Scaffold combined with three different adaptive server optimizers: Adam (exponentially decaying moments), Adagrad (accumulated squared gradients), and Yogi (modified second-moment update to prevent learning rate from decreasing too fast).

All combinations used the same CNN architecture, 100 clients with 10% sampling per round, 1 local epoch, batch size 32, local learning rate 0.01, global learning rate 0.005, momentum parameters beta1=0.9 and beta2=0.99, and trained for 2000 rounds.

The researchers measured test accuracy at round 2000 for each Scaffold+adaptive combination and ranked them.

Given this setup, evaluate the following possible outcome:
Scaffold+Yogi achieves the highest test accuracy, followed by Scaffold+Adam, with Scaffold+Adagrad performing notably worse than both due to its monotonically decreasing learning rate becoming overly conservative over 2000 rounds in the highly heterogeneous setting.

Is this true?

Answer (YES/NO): YES